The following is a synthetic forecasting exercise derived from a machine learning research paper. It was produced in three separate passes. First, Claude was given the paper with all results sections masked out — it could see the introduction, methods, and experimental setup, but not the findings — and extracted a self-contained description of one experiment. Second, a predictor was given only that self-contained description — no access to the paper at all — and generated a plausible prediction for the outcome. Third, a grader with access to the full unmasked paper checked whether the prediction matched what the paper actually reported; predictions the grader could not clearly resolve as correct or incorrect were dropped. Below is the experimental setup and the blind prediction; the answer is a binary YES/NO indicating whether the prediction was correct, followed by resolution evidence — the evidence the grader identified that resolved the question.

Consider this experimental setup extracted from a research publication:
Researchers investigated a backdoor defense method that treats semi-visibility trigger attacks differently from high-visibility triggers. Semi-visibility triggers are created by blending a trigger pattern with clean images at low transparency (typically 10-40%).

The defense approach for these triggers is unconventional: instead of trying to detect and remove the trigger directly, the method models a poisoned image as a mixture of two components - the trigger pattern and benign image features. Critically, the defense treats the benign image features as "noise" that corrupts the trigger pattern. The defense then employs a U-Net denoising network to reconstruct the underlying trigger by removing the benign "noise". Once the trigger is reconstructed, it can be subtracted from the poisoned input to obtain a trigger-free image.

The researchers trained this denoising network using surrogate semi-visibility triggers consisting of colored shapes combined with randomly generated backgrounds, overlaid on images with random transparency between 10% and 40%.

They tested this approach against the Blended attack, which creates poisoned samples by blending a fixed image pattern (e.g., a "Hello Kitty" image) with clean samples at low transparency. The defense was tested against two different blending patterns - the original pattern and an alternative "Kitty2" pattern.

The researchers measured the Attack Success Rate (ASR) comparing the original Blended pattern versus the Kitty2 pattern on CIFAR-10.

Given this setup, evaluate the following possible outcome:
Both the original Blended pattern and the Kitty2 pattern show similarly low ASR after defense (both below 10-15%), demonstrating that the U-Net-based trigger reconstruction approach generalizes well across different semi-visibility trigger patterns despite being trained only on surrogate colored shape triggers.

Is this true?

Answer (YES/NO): YES